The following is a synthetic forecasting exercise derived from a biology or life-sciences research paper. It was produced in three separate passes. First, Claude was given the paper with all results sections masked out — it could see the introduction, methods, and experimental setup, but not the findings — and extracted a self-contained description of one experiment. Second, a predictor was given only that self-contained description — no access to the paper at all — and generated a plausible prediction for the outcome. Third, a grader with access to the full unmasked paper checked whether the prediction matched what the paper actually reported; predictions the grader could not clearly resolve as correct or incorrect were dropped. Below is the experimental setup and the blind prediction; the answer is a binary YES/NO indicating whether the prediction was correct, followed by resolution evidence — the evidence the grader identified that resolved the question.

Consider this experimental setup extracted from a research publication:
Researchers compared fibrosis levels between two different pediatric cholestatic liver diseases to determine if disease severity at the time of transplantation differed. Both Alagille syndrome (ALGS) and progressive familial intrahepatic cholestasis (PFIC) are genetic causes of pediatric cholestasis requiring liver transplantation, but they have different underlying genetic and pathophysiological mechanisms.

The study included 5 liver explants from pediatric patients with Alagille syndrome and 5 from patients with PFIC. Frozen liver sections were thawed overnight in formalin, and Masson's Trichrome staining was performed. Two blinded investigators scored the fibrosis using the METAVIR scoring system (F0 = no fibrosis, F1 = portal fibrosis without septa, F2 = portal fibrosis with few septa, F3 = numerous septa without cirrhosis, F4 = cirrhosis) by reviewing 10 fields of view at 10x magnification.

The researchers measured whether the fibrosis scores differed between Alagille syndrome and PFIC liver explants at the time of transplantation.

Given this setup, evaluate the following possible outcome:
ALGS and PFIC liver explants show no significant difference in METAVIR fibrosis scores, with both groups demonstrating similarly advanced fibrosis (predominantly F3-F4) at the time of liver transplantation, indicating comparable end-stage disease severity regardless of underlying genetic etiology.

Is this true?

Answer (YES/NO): YES